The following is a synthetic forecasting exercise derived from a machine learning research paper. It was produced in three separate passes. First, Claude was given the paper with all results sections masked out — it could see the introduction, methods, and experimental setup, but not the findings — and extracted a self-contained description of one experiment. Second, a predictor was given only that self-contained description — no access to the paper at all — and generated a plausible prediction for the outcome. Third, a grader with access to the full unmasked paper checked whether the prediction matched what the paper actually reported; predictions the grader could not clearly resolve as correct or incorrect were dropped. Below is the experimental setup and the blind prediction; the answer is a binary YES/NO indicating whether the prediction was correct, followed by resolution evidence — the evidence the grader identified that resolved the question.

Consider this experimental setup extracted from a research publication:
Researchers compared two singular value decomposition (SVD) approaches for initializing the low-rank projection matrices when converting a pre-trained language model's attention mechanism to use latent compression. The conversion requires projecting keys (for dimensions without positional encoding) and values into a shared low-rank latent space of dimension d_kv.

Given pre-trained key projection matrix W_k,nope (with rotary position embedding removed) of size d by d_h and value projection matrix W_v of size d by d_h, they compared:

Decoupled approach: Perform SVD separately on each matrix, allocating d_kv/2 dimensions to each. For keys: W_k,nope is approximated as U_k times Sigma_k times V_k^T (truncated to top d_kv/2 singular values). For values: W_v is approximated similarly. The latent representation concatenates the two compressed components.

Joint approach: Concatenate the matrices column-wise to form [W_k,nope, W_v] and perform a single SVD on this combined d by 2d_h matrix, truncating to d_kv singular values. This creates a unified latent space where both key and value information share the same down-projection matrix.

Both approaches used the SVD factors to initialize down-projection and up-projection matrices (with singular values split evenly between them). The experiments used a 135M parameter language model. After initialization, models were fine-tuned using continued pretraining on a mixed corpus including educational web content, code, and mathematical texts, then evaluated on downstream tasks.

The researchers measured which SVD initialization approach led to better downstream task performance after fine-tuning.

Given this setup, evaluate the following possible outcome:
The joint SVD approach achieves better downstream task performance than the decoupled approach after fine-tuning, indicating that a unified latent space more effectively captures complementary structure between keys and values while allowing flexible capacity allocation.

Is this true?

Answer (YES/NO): YES